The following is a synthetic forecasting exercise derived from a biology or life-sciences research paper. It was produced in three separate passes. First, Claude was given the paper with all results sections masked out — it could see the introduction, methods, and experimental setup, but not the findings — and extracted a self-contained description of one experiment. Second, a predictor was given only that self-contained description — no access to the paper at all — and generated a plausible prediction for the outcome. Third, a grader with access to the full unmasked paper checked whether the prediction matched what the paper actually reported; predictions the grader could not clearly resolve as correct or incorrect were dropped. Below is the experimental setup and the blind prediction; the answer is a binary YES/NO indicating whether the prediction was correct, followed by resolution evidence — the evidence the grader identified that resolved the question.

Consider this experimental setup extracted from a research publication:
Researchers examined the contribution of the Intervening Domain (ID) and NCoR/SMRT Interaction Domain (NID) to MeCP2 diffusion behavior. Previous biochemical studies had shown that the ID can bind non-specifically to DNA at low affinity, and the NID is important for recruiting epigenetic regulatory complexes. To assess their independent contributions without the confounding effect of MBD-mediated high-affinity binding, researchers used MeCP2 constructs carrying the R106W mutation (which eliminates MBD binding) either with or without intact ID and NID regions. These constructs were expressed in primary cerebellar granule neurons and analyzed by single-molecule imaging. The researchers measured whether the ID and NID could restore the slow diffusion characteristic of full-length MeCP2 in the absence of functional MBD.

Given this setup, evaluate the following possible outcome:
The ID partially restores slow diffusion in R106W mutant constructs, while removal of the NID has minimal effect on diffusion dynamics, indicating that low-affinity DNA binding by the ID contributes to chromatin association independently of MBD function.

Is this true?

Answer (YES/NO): NO